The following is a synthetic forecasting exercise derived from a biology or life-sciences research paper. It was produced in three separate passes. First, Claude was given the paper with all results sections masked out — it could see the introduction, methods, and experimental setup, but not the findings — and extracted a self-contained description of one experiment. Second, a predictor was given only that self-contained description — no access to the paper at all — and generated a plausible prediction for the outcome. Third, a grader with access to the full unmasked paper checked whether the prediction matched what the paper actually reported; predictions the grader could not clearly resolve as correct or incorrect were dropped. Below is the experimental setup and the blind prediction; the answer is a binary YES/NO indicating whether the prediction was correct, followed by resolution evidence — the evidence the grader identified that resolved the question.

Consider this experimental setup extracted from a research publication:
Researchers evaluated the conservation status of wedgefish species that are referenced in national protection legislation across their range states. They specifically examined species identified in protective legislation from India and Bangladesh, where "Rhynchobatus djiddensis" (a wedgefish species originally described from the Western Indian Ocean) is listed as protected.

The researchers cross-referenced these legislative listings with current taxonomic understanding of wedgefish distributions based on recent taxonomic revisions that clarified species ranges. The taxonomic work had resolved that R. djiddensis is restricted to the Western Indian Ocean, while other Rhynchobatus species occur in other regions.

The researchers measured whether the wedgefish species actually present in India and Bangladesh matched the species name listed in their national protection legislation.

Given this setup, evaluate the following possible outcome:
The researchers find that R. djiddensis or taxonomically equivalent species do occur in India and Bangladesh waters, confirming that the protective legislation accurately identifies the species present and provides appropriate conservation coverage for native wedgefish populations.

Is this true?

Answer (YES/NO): NO